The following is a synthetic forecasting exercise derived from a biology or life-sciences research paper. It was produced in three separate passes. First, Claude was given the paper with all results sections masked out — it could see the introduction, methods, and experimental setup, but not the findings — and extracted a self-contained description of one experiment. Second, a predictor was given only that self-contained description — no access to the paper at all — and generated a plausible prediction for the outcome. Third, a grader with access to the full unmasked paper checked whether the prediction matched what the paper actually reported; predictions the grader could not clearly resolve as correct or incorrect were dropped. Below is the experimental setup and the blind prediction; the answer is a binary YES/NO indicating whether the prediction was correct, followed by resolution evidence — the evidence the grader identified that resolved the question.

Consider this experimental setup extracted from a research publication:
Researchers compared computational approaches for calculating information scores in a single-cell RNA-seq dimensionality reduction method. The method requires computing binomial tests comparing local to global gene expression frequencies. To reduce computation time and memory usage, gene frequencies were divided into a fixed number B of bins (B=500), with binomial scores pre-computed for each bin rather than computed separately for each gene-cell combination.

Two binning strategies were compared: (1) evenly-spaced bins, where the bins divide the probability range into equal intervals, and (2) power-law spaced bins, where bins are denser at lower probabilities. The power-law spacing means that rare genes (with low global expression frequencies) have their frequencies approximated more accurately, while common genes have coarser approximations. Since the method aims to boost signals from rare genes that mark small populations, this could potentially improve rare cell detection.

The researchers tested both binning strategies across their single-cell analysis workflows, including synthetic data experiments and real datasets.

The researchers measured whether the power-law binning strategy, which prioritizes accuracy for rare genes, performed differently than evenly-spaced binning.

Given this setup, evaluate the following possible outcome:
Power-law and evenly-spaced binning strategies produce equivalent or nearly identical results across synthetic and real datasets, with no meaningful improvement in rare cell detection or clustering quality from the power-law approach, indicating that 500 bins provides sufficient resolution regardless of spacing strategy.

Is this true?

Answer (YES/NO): NO